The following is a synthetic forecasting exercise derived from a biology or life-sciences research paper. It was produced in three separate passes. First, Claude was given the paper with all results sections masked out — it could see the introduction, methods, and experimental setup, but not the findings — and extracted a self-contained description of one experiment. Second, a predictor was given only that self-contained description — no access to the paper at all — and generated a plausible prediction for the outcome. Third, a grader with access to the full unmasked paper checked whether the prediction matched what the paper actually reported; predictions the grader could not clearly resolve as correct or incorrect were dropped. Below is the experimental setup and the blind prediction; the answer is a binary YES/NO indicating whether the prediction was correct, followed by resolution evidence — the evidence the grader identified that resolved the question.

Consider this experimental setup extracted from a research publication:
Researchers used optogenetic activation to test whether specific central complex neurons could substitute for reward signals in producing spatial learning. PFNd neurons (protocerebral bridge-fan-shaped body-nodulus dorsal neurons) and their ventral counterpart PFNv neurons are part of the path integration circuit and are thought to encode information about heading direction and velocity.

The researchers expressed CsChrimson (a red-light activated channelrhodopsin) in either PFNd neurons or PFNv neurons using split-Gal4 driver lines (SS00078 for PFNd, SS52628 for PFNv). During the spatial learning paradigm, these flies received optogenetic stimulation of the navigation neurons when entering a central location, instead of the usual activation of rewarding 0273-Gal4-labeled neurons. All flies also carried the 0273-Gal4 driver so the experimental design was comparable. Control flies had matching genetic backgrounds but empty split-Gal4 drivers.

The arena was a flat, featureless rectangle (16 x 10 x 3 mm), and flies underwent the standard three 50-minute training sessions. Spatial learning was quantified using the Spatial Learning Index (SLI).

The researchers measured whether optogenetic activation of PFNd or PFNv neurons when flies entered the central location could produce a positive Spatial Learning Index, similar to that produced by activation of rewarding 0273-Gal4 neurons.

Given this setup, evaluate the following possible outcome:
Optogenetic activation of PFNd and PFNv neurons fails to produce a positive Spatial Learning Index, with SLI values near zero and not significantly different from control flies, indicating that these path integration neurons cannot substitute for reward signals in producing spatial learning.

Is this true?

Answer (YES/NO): NO